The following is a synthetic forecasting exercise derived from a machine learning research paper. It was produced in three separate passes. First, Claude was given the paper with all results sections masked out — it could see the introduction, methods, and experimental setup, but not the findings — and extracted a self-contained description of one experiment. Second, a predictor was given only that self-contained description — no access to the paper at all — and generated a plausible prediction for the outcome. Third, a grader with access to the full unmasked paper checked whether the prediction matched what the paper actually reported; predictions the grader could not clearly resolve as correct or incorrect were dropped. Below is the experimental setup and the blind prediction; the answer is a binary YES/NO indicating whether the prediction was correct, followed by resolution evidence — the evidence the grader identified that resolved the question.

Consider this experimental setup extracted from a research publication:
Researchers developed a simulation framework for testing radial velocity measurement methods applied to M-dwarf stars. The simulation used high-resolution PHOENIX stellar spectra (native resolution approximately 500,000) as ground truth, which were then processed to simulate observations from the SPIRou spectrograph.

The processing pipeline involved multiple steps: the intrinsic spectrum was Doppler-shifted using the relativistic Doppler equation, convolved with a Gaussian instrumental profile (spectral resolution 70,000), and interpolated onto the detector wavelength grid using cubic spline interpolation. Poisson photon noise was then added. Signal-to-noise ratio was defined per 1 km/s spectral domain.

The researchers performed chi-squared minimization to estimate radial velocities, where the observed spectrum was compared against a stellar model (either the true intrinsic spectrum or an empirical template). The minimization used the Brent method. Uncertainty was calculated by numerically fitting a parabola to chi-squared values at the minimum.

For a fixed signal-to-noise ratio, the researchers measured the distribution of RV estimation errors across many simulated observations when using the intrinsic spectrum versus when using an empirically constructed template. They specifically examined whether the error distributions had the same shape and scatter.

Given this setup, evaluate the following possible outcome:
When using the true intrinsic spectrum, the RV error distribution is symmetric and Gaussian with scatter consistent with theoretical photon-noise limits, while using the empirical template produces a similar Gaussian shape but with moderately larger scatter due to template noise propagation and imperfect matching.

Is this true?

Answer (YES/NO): YES